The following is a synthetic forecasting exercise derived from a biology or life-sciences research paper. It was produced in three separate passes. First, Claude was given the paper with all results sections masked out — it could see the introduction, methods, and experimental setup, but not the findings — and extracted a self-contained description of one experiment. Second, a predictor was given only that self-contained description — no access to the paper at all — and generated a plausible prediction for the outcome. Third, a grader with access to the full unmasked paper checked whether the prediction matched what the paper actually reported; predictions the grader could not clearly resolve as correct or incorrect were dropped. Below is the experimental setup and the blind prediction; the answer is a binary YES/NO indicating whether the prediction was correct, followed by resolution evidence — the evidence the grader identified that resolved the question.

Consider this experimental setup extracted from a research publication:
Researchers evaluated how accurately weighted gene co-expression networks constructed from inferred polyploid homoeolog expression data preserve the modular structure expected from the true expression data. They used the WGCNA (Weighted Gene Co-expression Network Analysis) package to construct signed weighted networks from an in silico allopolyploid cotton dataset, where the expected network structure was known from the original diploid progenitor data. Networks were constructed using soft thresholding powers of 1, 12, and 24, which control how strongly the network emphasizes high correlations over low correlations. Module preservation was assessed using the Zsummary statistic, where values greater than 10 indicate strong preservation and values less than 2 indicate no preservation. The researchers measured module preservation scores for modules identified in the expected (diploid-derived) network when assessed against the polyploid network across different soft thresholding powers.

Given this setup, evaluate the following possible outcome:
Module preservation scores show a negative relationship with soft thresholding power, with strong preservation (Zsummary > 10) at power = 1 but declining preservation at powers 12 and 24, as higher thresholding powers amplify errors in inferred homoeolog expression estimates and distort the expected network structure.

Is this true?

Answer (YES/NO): NO